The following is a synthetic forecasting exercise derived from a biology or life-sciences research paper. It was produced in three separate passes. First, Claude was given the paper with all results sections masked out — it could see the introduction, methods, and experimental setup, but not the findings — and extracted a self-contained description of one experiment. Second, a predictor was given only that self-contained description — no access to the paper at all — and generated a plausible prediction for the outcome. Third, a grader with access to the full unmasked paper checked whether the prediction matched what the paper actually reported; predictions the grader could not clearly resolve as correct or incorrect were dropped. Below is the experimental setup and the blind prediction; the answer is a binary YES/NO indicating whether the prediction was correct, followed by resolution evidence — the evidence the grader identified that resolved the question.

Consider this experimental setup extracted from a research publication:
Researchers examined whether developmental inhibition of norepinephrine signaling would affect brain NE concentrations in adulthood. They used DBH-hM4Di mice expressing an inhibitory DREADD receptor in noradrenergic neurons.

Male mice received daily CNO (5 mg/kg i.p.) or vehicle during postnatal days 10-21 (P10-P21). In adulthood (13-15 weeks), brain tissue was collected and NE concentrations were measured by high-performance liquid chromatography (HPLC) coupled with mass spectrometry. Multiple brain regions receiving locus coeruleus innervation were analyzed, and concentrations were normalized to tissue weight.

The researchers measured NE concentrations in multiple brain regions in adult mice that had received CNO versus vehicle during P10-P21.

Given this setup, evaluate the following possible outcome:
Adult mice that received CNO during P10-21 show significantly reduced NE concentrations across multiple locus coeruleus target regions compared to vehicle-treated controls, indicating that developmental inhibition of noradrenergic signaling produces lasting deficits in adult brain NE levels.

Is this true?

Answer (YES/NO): NO